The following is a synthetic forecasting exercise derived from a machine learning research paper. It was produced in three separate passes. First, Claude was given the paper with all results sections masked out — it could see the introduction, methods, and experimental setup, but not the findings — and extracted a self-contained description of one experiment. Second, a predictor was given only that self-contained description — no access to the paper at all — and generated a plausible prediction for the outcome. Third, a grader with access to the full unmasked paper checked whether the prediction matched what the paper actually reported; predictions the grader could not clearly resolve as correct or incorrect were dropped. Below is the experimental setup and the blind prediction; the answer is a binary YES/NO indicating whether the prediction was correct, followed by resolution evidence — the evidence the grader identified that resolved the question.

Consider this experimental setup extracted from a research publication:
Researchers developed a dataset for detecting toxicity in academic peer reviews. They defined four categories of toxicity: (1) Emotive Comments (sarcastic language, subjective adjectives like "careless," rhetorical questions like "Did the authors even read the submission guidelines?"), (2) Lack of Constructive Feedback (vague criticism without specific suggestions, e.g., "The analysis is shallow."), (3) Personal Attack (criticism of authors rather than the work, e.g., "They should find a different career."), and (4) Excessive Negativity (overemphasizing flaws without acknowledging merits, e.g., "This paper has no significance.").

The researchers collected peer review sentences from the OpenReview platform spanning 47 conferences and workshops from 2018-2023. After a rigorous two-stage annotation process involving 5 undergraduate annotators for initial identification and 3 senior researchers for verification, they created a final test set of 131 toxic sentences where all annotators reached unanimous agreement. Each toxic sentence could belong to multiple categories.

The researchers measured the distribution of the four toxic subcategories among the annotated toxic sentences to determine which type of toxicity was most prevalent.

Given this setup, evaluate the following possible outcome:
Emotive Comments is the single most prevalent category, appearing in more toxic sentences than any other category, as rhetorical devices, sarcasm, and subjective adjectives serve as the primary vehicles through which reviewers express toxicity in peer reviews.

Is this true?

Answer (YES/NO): NO